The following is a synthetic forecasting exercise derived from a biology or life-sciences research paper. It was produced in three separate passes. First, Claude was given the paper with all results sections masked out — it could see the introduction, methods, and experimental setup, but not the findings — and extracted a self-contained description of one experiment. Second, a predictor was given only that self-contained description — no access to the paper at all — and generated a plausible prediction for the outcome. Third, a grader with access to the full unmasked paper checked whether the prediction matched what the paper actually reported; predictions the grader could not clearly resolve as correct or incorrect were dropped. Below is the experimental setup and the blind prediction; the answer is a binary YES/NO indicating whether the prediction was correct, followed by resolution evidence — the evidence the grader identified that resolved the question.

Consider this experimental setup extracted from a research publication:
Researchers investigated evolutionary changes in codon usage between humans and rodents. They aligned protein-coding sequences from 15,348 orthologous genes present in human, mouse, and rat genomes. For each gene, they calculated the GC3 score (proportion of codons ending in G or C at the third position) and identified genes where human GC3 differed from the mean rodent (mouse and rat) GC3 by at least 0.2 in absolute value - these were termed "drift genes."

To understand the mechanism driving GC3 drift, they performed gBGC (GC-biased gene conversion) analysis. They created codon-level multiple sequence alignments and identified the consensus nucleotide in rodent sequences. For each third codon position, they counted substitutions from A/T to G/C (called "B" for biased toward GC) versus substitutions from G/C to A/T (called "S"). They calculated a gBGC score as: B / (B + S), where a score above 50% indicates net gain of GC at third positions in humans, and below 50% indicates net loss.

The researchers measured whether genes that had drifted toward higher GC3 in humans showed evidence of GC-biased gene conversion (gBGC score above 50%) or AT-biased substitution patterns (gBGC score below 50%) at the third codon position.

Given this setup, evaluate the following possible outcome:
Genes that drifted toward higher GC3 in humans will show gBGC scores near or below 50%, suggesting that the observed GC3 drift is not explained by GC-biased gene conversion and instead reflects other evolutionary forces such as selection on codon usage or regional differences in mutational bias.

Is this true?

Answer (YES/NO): NO